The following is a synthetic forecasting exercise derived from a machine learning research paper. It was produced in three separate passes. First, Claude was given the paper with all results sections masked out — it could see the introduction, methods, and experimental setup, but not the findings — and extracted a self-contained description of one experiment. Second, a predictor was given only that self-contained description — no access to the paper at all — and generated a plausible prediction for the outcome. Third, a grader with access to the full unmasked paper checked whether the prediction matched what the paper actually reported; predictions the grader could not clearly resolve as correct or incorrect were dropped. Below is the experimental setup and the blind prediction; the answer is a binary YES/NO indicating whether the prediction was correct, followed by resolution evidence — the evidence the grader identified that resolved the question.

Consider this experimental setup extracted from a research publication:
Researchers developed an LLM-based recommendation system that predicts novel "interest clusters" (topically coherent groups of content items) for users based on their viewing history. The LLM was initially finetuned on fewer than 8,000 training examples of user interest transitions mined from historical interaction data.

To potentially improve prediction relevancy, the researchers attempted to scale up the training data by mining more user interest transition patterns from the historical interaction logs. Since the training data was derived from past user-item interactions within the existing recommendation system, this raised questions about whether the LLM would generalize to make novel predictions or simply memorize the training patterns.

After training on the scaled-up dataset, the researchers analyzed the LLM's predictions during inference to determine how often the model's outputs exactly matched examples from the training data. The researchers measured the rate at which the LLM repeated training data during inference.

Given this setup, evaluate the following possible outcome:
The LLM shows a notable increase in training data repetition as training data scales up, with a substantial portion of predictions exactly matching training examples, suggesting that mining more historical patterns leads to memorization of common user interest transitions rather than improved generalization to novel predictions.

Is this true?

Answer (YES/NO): NO